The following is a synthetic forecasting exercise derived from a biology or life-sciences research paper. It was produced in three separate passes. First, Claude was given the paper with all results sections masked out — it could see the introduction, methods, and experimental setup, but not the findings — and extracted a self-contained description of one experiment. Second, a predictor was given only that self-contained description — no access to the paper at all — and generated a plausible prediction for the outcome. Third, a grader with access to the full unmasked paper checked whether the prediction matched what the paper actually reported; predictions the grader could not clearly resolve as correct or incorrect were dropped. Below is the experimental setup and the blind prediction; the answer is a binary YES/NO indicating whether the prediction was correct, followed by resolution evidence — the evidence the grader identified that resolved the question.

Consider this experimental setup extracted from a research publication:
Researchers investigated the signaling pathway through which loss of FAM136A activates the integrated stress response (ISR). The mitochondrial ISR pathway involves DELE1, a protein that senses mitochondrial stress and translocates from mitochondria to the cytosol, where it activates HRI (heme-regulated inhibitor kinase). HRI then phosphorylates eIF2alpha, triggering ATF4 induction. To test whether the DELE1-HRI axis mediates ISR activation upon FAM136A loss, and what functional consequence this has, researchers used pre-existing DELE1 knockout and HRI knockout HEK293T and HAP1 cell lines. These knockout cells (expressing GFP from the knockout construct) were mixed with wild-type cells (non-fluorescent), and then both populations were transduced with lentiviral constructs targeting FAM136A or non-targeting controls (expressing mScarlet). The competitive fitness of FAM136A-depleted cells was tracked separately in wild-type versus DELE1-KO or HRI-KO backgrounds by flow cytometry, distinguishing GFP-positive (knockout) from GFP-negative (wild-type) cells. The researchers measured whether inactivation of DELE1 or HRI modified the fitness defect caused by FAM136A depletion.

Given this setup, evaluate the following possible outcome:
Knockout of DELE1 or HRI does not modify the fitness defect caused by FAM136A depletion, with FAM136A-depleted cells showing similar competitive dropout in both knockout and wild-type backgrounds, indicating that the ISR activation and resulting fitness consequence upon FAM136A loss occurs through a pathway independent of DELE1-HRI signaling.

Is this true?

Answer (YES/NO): NO